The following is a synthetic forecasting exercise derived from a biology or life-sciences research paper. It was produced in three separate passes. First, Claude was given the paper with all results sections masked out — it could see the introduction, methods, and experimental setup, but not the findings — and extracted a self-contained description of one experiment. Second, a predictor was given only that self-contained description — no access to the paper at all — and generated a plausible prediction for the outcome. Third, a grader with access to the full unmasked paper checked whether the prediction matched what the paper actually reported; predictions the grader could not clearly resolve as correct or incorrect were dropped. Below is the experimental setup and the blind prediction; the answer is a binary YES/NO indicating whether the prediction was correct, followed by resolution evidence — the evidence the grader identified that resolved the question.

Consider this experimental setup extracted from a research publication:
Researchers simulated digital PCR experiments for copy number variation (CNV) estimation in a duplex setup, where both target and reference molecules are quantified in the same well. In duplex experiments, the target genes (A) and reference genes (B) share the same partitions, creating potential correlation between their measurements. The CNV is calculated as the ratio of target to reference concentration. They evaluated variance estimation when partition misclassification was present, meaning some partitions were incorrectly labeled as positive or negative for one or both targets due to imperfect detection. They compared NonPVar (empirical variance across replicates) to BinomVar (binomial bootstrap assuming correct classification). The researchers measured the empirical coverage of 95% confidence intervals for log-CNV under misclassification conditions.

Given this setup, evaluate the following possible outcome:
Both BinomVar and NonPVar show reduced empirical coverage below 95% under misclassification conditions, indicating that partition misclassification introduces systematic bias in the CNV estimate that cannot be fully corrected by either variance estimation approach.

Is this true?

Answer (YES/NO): NO